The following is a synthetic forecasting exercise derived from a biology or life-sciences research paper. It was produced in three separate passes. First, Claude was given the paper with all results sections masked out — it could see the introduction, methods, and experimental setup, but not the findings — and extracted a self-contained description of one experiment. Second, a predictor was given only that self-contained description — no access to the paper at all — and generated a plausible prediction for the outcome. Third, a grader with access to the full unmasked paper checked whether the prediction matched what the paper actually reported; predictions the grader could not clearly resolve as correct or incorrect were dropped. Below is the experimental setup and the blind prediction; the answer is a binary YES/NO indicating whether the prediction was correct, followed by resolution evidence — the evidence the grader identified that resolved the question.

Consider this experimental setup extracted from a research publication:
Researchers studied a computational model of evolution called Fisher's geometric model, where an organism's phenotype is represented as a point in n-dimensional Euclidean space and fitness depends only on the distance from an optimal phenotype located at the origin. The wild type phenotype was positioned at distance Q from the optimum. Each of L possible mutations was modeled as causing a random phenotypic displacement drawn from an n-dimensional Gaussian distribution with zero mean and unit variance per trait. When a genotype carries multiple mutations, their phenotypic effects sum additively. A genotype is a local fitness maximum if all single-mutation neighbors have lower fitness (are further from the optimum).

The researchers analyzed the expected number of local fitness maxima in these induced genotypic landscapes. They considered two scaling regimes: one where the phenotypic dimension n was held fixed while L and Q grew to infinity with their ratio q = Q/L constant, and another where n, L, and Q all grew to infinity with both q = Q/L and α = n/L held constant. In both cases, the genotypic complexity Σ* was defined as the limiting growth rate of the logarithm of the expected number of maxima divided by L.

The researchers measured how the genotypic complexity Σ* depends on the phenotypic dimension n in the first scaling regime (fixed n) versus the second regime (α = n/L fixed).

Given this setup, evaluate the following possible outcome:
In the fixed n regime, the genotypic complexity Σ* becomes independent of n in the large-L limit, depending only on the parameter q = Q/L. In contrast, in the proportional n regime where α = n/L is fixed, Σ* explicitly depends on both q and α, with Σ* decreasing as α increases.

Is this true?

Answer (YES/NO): NO